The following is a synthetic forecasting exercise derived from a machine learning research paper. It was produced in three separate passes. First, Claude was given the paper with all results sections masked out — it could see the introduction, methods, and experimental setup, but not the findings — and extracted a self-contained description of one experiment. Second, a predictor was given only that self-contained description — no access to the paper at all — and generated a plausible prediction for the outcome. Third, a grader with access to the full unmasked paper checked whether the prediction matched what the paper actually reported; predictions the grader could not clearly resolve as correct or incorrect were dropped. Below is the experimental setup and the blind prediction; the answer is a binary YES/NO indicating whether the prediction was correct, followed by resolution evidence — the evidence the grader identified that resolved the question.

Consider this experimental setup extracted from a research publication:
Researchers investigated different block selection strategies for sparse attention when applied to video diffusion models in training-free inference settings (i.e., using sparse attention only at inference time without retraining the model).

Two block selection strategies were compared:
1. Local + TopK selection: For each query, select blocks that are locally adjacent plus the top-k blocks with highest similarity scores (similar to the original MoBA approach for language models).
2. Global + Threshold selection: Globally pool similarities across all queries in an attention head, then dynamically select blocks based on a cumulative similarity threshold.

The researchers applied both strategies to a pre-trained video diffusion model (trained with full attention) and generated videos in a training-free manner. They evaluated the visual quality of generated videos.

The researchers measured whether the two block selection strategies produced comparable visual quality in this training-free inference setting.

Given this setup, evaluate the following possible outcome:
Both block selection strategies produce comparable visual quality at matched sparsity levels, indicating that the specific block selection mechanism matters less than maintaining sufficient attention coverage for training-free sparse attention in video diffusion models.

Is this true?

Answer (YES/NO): NO